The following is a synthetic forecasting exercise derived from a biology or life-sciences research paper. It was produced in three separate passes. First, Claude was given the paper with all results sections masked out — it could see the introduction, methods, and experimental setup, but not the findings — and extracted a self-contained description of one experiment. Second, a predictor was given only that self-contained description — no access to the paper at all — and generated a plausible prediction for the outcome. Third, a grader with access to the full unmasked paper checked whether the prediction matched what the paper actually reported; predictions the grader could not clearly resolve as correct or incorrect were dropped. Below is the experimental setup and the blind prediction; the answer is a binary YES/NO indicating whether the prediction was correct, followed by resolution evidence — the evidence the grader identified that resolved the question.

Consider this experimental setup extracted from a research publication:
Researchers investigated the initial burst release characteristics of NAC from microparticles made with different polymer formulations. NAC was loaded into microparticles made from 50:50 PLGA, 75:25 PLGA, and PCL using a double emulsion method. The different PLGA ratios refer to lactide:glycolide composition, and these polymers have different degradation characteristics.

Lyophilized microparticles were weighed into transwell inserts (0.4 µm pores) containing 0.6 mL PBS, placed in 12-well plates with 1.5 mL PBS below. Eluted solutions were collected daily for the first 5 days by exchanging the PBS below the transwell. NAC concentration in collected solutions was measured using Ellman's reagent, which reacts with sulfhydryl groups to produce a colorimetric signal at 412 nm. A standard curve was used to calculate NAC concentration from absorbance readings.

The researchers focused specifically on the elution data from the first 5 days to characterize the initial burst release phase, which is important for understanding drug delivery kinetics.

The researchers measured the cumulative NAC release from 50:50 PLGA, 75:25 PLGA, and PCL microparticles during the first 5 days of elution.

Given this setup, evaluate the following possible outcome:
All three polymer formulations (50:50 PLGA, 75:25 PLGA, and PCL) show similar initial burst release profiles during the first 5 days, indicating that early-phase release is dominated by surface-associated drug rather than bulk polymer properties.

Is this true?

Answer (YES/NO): NO